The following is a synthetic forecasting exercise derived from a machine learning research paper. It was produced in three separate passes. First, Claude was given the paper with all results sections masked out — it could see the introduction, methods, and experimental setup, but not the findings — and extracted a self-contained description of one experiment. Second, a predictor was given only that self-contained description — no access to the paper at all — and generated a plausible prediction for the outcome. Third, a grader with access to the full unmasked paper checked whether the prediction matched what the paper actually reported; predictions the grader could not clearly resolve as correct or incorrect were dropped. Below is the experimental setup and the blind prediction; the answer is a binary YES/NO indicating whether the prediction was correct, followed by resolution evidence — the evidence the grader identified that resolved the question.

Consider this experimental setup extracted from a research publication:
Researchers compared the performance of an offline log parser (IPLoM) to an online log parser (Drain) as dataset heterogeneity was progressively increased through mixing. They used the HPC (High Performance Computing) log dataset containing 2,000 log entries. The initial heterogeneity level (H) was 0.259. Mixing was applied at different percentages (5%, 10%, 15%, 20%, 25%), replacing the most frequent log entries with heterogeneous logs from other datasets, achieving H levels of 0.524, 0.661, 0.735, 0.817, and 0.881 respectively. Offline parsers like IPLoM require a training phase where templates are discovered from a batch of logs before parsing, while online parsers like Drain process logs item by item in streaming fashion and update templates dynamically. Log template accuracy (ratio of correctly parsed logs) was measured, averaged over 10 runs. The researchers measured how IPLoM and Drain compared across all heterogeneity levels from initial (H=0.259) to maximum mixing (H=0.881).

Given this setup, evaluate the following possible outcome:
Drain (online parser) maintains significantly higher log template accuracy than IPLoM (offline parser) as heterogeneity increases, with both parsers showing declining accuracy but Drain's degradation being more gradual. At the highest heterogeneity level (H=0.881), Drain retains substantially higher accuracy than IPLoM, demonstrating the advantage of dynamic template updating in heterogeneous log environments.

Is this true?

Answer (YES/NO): NO